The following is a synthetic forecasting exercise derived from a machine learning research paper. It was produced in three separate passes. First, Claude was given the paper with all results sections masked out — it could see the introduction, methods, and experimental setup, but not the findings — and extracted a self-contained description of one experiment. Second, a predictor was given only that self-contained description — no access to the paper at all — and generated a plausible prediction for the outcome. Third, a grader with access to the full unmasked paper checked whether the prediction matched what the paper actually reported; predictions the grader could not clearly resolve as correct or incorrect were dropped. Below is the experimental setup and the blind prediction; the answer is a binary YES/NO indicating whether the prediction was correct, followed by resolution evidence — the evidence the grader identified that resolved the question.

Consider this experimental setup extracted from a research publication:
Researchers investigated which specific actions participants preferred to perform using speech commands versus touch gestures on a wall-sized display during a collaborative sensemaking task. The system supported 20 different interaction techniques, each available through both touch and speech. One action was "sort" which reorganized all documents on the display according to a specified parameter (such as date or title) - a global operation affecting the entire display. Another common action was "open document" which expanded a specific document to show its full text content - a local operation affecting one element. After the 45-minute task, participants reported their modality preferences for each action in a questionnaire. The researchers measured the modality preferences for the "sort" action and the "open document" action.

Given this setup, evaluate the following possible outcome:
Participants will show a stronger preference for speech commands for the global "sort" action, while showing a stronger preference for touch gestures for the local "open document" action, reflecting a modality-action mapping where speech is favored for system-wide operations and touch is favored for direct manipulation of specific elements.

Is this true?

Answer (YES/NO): YES